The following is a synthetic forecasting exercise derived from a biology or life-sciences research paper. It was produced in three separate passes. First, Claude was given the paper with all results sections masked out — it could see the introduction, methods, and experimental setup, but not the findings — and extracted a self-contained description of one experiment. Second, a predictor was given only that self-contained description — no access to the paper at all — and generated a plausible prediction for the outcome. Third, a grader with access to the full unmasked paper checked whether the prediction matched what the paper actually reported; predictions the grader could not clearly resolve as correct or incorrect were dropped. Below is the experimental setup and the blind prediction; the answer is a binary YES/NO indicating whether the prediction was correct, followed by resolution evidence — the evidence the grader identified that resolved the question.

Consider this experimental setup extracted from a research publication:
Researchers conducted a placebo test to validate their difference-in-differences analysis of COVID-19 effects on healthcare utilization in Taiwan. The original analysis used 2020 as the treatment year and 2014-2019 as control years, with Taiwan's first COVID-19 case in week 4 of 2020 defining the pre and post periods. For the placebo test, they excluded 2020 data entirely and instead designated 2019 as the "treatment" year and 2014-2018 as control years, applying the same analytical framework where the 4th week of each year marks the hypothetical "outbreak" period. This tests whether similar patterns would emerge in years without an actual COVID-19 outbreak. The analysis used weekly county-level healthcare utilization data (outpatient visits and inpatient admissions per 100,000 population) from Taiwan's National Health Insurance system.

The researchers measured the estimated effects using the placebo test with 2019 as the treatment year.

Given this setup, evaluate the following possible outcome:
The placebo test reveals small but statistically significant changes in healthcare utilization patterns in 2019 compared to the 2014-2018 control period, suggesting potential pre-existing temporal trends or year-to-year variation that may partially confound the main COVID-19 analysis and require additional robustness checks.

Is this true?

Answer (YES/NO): NO